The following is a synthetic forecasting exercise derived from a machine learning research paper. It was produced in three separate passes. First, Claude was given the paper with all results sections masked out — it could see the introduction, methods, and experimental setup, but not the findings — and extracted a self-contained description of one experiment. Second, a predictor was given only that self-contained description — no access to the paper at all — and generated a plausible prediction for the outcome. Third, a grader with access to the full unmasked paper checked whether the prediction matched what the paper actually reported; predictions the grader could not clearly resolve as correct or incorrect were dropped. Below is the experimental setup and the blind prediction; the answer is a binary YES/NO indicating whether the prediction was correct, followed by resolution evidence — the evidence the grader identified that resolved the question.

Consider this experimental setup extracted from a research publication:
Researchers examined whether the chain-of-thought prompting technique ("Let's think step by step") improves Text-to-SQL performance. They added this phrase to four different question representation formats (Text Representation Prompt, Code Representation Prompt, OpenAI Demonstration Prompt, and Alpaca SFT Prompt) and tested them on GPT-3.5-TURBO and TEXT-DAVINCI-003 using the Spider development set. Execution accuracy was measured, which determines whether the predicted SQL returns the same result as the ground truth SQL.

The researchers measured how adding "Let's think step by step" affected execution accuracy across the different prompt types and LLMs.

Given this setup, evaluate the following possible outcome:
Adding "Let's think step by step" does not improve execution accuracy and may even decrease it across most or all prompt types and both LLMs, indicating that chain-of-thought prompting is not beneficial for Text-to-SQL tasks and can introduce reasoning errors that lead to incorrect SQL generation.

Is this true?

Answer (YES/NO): NO